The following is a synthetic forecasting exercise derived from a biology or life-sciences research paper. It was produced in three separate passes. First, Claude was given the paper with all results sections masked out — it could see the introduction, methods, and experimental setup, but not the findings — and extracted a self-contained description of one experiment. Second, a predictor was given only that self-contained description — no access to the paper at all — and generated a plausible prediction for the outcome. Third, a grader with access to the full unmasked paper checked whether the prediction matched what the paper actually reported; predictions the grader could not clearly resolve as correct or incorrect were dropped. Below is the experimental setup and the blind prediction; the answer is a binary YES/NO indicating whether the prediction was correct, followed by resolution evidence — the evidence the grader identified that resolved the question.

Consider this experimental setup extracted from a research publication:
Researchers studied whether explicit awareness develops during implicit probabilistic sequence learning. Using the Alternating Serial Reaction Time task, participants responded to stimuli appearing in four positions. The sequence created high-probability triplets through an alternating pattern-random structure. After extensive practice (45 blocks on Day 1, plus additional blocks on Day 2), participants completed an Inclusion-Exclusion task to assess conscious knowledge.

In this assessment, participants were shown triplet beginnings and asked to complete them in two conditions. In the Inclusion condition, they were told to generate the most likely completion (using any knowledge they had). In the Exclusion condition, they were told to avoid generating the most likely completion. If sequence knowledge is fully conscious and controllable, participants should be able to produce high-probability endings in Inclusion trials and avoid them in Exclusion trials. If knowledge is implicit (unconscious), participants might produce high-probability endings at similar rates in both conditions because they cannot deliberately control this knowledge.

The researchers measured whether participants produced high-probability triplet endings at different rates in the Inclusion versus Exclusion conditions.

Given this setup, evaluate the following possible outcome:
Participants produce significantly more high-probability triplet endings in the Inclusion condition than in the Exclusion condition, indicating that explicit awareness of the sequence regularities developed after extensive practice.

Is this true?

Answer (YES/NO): NO